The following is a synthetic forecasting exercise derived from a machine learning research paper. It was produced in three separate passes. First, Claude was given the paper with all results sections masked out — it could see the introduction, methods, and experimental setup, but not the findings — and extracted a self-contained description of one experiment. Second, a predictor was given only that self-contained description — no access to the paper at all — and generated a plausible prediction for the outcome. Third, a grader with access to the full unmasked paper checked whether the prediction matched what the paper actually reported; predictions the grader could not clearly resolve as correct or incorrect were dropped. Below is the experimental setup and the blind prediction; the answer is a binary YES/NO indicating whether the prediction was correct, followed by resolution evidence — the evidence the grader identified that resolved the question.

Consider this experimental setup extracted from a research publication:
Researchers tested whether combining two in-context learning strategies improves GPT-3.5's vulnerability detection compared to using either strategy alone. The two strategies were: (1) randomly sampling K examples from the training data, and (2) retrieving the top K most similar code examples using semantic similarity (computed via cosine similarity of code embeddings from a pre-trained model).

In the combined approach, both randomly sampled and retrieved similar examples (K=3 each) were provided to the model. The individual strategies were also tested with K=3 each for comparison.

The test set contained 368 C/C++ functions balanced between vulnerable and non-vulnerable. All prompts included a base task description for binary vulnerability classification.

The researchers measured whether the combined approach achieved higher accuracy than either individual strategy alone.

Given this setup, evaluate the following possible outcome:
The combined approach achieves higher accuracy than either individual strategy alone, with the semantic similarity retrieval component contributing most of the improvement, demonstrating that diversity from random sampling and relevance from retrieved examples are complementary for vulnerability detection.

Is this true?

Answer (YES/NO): NO